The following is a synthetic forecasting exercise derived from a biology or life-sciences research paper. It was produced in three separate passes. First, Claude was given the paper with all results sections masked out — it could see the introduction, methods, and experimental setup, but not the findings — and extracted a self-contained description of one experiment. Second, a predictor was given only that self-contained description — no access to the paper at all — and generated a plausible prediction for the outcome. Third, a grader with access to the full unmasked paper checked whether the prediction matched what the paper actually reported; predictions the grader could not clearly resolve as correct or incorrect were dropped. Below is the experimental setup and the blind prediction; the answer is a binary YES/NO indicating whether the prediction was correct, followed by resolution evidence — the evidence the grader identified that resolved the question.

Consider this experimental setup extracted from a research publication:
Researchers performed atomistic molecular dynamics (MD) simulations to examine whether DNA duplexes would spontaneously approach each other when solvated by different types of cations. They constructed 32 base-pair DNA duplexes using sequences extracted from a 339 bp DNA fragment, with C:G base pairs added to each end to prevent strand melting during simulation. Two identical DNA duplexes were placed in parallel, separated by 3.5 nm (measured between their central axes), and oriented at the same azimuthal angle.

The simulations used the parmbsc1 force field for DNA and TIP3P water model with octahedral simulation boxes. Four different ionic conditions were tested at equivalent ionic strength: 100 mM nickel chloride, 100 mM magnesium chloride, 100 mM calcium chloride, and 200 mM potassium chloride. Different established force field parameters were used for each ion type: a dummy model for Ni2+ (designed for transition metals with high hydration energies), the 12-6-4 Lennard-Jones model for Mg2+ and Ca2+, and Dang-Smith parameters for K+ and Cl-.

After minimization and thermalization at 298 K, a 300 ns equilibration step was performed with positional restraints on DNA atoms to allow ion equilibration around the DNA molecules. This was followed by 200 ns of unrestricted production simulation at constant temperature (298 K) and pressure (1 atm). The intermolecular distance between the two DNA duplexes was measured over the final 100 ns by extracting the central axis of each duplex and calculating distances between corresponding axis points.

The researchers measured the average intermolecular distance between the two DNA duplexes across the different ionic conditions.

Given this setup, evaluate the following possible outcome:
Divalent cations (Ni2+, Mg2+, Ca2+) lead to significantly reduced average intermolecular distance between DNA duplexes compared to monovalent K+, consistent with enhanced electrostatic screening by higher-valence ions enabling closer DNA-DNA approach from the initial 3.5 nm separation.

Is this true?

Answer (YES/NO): YES